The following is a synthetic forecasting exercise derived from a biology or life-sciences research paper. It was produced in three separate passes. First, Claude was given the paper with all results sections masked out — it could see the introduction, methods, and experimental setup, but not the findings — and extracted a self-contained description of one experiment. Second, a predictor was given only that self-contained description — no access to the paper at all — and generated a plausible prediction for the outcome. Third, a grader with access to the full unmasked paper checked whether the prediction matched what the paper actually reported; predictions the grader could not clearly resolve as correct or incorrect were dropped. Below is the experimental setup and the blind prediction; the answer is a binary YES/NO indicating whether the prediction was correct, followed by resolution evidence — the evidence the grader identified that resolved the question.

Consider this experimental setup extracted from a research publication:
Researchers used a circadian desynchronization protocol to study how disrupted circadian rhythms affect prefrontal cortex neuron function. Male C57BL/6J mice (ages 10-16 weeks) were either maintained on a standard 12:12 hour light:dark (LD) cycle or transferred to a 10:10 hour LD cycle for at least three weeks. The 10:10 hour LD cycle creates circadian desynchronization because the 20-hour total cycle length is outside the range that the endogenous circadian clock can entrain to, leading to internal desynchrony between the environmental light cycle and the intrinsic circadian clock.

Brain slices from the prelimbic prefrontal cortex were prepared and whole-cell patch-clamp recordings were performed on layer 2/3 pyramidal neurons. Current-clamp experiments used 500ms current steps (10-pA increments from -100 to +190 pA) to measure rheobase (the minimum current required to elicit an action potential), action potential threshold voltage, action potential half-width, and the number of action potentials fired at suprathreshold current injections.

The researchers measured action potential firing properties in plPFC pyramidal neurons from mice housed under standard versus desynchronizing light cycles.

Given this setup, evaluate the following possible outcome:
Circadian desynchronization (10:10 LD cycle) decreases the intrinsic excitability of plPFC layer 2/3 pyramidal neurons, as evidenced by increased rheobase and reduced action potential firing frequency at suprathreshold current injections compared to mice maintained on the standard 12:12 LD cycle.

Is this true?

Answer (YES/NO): NO